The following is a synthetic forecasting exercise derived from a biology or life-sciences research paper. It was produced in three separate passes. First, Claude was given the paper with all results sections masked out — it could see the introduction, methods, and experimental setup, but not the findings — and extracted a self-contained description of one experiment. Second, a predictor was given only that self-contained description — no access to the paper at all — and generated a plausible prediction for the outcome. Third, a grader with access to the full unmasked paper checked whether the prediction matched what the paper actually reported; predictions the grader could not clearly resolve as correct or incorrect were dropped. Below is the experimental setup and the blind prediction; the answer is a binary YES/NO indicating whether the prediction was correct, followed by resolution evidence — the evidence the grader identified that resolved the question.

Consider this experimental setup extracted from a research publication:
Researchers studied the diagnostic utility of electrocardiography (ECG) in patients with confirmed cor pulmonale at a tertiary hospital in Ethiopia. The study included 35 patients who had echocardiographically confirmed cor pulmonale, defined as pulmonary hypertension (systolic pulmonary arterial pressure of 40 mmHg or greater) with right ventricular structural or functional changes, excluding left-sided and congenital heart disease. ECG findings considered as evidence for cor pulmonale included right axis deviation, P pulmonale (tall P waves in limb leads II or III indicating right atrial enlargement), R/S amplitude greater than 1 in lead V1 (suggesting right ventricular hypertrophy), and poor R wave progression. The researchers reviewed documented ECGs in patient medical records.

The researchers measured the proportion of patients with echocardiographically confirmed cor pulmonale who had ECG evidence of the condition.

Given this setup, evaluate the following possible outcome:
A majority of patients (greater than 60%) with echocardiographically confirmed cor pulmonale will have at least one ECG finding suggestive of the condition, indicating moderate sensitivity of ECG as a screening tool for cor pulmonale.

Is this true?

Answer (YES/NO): NO